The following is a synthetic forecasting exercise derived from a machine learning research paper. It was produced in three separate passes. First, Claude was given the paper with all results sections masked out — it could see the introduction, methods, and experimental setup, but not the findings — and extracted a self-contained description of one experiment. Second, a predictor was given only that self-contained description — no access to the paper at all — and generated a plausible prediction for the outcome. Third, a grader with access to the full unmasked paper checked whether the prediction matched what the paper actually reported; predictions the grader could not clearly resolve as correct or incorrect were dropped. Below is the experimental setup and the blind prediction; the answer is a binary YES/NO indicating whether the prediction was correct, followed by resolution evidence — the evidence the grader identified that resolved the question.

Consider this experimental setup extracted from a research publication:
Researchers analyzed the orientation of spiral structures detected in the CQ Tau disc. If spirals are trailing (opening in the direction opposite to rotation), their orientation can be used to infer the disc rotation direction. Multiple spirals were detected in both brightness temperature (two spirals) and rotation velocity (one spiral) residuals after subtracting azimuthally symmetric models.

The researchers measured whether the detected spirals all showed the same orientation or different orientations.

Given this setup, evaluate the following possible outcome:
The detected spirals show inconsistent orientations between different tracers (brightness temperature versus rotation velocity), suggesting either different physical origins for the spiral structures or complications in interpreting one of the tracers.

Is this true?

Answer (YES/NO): NO